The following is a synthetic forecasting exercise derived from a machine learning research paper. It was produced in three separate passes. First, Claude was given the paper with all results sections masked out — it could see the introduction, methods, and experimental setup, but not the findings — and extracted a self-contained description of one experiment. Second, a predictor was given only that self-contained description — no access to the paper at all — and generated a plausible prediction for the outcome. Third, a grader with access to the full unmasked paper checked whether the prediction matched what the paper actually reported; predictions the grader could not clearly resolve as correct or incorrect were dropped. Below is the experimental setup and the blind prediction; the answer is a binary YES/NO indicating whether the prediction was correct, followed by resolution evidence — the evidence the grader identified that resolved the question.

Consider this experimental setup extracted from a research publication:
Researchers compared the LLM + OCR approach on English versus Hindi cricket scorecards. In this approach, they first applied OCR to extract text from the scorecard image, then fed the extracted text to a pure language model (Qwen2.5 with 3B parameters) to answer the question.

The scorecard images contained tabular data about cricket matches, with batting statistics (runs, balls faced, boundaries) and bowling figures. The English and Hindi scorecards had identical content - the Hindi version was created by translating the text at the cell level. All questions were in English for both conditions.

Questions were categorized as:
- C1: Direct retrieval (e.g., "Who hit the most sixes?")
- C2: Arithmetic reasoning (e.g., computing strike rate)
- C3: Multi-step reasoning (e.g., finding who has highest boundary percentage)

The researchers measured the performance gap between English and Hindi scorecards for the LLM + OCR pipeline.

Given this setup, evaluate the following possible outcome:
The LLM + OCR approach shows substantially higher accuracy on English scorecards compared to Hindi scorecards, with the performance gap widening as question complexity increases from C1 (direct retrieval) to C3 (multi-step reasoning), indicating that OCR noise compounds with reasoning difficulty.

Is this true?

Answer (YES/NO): NO